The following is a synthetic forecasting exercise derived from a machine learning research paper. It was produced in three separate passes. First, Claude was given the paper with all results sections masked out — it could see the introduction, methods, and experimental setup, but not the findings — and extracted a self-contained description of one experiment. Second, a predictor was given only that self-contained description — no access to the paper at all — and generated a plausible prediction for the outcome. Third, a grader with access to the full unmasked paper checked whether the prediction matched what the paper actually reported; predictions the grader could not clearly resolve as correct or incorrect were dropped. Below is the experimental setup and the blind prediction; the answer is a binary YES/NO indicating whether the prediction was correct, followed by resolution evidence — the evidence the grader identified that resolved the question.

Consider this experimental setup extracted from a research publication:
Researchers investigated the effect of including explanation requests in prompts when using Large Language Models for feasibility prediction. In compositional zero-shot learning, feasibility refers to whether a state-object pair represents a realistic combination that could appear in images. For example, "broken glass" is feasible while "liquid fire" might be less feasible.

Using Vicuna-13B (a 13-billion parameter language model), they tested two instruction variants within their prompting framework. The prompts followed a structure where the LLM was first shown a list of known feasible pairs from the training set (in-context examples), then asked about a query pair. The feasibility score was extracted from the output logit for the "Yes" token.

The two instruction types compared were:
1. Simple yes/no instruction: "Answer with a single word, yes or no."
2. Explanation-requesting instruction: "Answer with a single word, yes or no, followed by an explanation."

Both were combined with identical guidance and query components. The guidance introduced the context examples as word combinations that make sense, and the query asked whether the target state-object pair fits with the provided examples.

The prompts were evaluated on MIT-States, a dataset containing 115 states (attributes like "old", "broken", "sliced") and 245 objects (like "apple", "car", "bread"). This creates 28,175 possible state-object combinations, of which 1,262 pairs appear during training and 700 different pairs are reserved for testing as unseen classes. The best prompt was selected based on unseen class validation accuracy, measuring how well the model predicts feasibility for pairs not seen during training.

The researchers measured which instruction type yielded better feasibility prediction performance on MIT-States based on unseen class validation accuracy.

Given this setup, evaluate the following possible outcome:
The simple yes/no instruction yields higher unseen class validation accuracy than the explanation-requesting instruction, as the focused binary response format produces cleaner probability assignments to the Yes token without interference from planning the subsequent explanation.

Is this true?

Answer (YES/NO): NO